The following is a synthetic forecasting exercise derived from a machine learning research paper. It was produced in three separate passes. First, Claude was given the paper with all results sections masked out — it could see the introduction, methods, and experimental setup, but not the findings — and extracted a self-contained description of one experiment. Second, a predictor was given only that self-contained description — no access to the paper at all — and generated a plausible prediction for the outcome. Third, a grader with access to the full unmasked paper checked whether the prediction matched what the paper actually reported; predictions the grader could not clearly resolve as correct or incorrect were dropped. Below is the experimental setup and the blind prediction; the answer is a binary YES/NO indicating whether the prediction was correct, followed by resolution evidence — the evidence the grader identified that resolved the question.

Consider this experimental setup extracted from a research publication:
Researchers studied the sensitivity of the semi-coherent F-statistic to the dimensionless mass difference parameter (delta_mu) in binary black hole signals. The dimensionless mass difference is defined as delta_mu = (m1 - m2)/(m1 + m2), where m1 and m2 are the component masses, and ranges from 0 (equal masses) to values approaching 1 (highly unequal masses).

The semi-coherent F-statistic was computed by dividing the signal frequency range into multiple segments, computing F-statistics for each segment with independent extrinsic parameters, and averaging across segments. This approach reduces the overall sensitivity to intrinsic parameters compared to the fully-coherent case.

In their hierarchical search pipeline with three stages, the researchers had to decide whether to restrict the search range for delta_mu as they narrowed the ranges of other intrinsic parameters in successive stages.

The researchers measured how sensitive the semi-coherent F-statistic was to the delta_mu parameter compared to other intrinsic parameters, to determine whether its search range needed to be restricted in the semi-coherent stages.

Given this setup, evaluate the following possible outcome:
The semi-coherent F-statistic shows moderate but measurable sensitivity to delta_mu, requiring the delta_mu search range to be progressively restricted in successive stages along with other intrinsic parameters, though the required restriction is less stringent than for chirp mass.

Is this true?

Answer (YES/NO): NO